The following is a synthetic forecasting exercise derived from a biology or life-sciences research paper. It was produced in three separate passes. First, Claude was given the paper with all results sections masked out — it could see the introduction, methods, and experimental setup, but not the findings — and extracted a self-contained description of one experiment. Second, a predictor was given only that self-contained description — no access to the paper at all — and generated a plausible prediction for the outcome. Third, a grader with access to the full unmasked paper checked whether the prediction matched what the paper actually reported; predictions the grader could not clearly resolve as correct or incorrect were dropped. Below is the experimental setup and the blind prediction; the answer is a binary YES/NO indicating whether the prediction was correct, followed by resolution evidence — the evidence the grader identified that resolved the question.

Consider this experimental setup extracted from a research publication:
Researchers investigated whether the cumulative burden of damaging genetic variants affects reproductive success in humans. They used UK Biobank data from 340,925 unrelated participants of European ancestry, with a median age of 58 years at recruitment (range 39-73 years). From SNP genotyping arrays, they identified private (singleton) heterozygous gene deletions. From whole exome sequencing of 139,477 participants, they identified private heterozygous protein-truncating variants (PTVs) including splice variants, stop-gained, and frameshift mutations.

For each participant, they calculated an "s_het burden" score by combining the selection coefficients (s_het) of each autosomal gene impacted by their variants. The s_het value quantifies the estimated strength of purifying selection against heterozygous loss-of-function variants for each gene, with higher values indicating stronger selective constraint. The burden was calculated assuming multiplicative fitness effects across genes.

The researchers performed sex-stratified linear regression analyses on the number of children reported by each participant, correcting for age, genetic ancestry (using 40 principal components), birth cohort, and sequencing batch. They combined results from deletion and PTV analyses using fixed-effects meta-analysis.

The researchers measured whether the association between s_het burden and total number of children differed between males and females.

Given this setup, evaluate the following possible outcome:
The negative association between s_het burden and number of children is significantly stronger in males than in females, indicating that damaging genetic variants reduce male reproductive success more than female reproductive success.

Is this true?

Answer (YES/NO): YES